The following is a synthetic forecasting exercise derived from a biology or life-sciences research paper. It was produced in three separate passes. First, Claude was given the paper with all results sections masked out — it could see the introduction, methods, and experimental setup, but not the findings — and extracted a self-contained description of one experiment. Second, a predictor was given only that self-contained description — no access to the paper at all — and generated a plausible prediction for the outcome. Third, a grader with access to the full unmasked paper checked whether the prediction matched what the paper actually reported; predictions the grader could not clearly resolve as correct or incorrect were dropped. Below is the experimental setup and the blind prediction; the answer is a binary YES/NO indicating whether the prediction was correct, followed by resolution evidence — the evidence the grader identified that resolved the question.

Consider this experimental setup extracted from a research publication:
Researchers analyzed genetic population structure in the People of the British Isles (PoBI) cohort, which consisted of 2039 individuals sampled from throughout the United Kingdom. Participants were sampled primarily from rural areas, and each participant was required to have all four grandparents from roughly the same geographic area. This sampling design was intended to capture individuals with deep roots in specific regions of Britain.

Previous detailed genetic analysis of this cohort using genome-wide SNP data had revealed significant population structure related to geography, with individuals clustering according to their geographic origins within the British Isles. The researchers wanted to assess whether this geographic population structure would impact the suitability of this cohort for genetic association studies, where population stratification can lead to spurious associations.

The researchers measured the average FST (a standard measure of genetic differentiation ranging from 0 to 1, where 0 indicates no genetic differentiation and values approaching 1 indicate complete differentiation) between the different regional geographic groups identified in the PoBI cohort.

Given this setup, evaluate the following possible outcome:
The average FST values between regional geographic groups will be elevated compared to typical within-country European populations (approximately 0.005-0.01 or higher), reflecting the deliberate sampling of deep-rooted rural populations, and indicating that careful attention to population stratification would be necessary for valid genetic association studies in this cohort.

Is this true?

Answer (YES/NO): NO